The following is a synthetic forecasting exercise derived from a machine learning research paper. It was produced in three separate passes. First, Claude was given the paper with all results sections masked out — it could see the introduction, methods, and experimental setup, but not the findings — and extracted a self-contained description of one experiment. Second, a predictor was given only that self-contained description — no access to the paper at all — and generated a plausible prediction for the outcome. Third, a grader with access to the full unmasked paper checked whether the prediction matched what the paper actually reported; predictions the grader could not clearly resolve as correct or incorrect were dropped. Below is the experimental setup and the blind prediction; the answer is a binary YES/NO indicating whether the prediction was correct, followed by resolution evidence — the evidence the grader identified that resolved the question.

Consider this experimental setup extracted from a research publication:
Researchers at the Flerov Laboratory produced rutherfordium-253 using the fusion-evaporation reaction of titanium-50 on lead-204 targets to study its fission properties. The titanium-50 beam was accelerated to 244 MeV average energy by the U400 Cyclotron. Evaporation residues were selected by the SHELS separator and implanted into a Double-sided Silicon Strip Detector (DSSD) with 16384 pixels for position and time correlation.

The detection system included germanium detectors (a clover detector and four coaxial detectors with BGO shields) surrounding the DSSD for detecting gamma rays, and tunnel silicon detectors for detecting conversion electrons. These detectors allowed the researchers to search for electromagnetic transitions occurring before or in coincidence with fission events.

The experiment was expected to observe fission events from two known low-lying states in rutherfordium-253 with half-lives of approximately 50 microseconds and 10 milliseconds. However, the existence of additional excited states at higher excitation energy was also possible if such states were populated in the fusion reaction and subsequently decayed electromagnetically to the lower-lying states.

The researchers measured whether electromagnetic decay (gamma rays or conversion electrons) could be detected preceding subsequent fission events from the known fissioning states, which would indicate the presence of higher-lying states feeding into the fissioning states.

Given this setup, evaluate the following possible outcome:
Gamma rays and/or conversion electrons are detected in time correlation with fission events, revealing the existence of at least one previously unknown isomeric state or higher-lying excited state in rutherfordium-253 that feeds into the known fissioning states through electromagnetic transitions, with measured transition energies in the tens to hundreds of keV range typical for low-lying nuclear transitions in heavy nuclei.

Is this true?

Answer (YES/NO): YES